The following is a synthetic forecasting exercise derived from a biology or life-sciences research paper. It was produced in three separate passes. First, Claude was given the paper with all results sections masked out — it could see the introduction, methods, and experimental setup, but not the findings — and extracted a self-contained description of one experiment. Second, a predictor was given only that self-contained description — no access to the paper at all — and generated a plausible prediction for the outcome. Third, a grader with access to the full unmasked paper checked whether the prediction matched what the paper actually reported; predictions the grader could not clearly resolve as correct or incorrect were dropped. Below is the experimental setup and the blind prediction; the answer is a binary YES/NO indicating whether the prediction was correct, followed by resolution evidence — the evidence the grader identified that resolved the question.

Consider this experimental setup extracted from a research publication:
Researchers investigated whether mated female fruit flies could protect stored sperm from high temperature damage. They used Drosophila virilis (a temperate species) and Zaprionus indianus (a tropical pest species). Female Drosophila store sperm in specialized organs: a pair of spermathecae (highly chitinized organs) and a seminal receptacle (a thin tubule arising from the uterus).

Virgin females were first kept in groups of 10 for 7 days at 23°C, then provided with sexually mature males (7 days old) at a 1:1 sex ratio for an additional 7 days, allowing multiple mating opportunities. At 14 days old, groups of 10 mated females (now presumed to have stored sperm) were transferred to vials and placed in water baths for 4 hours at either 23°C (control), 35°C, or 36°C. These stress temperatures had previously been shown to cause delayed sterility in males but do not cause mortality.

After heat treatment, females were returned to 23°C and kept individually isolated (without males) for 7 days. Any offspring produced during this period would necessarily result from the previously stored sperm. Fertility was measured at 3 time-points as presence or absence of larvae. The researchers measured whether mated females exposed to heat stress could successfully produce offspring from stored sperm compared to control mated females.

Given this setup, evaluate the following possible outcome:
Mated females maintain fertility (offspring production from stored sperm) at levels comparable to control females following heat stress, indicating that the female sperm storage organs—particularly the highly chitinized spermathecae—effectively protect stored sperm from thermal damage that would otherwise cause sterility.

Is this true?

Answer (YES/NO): NO